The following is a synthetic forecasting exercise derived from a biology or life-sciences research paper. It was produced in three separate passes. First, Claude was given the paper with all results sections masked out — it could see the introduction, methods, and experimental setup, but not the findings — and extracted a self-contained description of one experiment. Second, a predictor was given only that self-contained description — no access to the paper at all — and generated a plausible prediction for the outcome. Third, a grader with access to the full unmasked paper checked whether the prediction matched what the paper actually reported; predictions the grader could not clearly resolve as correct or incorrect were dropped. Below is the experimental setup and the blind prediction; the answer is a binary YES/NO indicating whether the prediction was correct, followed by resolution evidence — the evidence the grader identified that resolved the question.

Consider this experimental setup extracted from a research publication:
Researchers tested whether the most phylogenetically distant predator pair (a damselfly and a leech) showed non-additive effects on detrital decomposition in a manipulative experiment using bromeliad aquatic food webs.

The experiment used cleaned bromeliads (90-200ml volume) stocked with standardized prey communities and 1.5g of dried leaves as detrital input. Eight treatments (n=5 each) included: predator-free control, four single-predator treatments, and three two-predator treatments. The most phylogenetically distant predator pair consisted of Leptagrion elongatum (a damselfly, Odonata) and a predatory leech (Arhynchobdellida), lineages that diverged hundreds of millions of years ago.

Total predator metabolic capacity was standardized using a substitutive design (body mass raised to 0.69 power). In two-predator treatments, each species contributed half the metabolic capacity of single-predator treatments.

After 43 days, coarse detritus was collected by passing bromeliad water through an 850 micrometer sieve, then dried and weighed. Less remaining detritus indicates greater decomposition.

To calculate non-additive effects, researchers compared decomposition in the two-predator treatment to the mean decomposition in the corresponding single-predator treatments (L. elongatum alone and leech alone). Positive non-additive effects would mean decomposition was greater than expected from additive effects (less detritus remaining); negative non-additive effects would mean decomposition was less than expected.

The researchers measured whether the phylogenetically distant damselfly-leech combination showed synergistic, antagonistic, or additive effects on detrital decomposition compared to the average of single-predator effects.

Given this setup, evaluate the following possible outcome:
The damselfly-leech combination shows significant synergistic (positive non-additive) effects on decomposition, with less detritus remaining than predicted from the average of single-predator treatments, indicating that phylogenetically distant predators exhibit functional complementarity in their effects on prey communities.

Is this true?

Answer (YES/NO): NO